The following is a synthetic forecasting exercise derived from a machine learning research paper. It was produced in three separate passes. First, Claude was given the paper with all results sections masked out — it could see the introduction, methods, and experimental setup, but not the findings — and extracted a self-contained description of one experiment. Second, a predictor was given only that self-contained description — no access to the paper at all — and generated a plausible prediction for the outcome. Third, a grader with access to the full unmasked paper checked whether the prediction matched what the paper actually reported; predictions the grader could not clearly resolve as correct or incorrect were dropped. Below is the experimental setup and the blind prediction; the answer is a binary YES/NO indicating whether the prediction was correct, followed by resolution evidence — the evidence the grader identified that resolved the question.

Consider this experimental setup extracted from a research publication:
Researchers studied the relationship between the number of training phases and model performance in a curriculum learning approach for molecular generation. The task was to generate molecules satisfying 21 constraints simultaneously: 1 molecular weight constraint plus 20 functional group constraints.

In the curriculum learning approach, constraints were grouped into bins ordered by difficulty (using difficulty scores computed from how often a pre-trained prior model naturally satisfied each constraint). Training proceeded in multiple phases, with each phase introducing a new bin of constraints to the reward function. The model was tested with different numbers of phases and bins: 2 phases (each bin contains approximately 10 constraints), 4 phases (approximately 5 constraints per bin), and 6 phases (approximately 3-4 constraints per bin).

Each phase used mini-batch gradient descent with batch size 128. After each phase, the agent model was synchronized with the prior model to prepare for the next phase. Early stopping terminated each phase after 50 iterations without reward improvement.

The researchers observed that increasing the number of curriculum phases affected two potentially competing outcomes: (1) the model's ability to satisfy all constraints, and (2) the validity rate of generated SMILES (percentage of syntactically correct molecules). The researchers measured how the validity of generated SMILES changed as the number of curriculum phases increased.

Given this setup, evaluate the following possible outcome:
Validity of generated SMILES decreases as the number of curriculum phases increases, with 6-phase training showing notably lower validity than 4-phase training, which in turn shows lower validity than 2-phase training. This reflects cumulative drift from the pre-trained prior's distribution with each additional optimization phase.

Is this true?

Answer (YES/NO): YES